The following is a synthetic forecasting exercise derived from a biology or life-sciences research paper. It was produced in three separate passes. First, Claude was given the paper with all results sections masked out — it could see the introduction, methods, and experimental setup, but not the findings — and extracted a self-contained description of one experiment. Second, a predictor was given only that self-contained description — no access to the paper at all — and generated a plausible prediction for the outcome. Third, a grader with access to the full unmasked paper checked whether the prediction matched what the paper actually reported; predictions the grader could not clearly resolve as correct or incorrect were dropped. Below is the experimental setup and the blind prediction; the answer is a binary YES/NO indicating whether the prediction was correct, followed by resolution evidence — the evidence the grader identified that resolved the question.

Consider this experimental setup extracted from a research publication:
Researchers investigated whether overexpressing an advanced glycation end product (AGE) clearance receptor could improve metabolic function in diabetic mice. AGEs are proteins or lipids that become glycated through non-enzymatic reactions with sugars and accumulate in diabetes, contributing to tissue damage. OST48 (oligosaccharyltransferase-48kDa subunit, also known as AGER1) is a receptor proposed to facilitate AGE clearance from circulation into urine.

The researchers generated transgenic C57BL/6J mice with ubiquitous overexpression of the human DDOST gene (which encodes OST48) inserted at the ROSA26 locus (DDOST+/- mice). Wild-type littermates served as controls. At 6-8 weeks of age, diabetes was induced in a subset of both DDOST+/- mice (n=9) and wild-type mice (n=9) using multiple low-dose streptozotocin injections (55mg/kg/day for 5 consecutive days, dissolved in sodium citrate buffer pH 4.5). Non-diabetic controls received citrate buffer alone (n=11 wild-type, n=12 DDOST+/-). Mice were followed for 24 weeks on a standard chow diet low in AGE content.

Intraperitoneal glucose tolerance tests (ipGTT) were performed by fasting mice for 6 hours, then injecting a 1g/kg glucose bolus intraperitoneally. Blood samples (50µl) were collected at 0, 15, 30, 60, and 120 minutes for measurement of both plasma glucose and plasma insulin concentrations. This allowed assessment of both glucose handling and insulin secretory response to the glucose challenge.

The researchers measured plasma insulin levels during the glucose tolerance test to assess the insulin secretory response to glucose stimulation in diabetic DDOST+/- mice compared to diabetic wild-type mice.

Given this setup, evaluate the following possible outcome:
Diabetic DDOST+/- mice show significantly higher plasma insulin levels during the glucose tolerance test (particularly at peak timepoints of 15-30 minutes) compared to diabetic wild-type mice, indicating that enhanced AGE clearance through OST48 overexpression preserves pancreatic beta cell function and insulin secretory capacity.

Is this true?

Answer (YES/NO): YES